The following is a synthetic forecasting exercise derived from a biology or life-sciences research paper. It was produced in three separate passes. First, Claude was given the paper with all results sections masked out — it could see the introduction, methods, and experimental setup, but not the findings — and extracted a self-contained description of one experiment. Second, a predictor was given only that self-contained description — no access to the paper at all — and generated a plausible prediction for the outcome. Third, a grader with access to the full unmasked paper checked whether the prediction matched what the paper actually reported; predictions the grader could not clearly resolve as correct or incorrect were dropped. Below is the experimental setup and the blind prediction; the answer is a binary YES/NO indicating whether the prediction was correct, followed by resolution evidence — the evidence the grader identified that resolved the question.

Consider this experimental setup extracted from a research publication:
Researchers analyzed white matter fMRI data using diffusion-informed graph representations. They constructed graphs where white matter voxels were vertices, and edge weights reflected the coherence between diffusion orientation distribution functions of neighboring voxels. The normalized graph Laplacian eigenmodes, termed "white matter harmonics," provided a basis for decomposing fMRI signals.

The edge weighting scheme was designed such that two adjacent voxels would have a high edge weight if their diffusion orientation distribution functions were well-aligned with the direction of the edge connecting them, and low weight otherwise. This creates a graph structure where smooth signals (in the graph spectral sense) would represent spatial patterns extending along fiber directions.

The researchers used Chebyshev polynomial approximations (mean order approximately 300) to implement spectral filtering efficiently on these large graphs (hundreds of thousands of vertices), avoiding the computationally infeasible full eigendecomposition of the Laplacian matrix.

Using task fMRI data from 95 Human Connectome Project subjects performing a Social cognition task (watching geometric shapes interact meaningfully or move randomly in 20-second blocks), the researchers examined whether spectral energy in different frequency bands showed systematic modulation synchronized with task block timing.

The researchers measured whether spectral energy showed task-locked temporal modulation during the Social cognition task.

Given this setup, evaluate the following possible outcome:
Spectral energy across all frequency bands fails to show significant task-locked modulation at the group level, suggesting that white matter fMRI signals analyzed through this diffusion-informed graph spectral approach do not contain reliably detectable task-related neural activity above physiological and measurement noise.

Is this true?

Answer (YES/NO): NO